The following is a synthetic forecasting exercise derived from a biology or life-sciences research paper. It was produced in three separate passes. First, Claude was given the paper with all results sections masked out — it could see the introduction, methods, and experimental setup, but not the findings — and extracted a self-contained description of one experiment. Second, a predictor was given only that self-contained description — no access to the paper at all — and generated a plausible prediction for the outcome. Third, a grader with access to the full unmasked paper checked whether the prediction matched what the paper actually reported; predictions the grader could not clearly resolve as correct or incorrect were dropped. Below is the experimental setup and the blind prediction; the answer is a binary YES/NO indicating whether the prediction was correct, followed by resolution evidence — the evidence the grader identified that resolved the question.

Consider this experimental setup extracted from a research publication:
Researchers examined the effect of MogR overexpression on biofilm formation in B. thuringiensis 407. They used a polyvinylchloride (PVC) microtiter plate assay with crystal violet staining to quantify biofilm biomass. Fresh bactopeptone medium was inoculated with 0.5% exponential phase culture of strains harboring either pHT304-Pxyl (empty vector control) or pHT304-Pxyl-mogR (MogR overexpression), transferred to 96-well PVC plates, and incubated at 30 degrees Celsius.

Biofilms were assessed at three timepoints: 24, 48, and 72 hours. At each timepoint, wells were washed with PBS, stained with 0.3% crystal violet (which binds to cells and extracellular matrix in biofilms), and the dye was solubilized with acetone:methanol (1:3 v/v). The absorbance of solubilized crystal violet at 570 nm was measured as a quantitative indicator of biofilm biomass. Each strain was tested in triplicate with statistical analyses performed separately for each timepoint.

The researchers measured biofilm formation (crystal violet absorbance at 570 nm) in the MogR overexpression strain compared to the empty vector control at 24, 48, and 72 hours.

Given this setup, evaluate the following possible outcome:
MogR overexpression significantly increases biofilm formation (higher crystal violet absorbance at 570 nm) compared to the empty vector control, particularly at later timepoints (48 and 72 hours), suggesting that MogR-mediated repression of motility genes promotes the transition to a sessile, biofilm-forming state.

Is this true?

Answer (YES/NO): NO